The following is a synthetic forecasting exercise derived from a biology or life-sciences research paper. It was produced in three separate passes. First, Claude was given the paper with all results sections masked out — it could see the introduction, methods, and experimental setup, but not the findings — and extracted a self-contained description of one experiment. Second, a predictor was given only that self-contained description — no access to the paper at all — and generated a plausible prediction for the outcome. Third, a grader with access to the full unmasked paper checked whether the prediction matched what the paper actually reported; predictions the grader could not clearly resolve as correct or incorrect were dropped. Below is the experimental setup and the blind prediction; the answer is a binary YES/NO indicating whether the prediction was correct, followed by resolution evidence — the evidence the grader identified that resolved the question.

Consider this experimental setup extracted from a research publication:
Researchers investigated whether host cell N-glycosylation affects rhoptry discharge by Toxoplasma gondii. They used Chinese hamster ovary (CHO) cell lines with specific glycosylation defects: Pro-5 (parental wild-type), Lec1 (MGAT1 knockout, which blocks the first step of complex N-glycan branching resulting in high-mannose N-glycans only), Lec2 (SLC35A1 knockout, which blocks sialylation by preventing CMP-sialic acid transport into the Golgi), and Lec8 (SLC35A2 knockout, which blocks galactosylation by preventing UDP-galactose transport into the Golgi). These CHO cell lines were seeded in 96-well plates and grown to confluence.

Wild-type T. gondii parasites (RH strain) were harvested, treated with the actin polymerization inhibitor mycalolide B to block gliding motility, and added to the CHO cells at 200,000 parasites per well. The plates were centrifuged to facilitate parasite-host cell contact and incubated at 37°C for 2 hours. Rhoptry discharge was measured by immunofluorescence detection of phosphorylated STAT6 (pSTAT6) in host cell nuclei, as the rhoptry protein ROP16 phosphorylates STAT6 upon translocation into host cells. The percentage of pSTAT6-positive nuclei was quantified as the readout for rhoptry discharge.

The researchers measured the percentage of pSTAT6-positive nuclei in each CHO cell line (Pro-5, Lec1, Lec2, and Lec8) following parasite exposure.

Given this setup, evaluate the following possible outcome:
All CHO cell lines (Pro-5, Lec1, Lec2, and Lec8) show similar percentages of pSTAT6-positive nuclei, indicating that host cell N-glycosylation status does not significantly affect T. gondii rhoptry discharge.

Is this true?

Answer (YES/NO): NO